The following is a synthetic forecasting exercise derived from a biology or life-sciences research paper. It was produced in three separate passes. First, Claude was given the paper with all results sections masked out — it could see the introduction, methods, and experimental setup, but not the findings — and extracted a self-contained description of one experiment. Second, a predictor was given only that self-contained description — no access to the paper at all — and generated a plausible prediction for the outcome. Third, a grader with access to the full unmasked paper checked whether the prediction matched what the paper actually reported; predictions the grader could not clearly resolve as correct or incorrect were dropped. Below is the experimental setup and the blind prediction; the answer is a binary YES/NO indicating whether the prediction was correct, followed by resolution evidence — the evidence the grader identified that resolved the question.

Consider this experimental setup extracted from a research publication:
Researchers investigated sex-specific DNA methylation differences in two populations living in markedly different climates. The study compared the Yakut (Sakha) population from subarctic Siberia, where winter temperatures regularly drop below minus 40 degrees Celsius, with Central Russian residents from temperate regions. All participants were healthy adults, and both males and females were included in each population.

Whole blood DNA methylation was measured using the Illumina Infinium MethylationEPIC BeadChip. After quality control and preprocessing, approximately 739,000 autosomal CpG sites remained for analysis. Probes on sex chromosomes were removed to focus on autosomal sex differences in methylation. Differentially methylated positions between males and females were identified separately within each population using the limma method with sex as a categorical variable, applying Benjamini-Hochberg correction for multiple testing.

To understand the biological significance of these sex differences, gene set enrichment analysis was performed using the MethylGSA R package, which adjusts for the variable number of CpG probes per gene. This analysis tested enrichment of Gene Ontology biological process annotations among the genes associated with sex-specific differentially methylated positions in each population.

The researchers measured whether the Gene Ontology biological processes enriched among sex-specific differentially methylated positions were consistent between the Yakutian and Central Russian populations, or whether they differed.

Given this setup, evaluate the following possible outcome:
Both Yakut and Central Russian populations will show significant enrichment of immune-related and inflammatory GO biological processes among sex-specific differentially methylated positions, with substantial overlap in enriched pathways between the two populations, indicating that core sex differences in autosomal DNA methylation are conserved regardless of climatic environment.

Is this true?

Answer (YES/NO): NO